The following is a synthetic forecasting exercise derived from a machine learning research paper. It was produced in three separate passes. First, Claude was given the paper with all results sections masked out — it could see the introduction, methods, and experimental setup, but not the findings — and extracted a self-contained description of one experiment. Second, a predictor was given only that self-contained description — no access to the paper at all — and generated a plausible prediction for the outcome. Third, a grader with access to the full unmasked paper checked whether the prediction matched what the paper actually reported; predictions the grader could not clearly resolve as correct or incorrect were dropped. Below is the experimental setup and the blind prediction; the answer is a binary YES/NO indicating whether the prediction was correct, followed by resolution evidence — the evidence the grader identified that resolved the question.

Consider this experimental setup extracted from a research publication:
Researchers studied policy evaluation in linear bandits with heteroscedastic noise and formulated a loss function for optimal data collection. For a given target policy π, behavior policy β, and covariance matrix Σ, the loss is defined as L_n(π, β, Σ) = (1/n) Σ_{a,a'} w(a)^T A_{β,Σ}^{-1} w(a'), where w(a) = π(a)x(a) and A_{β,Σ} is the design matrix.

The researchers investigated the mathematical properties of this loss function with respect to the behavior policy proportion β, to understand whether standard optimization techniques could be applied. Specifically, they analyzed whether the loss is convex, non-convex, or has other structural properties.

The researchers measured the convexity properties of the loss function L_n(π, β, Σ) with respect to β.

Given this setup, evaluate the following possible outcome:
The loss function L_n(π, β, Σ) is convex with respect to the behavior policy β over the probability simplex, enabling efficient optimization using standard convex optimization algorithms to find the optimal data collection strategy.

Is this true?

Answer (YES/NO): YES